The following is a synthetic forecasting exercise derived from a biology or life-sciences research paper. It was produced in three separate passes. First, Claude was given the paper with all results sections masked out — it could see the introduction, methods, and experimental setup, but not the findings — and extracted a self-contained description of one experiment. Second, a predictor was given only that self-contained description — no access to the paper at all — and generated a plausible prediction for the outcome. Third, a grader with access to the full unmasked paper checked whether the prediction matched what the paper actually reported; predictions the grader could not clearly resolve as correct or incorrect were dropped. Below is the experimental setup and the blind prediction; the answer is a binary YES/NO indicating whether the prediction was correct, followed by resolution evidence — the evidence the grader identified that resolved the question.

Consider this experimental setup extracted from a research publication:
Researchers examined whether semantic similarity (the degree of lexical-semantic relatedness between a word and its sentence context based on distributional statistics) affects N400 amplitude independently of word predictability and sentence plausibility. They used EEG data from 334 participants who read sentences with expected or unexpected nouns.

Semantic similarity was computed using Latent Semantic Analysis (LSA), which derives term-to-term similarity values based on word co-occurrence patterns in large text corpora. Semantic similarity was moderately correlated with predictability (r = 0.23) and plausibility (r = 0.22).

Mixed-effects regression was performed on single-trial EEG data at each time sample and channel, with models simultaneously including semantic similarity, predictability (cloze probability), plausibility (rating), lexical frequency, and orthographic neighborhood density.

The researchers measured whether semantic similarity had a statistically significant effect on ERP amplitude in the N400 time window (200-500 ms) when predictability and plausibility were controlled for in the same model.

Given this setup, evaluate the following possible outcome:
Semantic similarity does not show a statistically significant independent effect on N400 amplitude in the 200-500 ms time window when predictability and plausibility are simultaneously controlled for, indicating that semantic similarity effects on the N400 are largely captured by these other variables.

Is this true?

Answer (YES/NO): YES